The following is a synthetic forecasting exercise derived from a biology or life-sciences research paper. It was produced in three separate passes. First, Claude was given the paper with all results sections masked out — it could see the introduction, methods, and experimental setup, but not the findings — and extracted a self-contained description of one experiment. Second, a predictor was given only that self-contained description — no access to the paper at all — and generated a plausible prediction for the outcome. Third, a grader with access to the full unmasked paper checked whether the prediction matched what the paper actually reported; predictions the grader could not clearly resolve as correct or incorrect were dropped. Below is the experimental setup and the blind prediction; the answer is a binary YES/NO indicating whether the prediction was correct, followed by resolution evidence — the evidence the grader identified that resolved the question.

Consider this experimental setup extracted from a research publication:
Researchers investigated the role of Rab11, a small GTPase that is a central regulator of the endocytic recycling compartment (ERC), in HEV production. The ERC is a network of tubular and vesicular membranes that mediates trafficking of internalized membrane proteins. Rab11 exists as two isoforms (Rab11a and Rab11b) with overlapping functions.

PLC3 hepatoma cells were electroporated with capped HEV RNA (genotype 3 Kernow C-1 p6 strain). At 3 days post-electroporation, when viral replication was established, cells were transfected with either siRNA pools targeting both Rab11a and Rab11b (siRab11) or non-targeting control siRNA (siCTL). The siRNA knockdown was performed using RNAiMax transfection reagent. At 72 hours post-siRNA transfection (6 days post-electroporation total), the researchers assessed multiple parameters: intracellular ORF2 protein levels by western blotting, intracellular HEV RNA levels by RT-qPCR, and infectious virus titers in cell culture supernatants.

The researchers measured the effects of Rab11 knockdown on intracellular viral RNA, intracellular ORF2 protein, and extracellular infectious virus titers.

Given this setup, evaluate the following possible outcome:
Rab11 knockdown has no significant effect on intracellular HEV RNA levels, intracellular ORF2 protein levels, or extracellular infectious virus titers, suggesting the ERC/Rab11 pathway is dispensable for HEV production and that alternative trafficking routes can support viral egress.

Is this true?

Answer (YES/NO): NO